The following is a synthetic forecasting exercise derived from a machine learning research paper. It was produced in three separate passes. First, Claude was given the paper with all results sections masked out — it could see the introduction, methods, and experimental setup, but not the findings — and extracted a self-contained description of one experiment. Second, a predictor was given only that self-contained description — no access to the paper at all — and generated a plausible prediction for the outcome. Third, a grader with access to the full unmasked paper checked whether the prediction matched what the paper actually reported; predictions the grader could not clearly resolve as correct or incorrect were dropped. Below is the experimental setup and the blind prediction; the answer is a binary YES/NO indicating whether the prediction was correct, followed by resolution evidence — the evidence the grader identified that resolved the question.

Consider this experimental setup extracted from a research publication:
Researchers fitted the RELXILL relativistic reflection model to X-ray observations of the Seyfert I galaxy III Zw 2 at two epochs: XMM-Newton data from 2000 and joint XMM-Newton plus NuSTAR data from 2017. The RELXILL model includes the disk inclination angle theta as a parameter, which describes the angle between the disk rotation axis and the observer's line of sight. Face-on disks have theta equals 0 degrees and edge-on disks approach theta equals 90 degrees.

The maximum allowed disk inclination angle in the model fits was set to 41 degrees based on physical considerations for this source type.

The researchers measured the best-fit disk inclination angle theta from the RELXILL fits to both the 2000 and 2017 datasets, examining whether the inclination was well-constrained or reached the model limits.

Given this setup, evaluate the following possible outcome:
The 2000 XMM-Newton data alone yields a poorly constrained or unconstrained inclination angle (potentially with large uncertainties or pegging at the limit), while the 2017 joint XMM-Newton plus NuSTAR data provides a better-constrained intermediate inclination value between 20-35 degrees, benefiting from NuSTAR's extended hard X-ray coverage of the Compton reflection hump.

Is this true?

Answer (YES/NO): NO